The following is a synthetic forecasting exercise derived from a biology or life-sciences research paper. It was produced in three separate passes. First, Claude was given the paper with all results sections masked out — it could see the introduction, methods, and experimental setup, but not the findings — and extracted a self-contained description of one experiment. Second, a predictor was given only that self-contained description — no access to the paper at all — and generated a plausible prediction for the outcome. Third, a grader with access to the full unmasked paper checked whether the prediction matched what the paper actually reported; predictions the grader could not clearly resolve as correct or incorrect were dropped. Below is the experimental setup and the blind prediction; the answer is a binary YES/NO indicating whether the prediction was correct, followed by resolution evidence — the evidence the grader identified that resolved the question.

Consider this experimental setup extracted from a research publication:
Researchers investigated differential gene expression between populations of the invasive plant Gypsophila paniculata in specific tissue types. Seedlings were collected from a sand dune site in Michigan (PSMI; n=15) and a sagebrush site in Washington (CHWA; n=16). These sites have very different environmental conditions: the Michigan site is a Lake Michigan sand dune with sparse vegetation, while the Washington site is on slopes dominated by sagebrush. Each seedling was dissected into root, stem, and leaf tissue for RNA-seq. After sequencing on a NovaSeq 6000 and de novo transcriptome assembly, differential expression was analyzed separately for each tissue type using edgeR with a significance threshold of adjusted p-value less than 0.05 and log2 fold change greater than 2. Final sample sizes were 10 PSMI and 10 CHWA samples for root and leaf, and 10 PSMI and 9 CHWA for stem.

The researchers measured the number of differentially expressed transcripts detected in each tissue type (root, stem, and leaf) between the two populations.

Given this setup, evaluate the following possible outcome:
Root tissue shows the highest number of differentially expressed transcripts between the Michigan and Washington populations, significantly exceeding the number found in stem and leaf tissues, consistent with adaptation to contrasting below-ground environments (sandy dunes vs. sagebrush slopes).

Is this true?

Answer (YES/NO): YES